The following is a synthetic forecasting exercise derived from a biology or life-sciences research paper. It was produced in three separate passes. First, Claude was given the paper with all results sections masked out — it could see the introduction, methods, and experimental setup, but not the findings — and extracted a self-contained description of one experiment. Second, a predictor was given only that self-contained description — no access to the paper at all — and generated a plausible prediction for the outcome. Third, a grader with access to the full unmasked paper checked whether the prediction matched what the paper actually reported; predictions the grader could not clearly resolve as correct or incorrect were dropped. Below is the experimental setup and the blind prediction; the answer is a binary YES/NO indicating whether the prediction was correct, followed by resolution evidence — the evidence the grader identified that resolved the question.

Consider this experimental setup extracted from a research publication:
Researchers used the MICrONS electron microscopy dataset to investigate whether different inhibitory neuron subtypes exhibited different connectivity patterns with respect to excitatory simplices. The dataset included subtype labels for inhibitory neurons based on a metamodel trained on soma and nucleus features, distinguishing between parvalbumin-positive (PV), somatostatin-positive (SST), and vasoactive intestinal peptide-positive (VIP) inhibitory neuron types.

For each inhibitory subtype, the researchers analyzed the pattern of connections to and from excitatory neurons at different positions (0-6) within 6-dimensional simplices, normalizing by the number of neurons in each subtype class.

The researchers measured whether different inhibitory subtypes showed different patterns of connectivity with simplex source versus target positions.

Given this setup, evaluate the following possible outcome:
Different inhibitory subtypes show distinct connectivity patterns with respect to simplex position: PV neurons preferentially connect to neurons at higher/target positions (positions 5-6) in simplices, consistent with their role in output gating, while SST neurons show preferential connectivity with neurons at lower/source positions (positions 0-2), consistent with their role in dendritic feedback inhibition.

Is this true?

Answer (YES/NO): NO